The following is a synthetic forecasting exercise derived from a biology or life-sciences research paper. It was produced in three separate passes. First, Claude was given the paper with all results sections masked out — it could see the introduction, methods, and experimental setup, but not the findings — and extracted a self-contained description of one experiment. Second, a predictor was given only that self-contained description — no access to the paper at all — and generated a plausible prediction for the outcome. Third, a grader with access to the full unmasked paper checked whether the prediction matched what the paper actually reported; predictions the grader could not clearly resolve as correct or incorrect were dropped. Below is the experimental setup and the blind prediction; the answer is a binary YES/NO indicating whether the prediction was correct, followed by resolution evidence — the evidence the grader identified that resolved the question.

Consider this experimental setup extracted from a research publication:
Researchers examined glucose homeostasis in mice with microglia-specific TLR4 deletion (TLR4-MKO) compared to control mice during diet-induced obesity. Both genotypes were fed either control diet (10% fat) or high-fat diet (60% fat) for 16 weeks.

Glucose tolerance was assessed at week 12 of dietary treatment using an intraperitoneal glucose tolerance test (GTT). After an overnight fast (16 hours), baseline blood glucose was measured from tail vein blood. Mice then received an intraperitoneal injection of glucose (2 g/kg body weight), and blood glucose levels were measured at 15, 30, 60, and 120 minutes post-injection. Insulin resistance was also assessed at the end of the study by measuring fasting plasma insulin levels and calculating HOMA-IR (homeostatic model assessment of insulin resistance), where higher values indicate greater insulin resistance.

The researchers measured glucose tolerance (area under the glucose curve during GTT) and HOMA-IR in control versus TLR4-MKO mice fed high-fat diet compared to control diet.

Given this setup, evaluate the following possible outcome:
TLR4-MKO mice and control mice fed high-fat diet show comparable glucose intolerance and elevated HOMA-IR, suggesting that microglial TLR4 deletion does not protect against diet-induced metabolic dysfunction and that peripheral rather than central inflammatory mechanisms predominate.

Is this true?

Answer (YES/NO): NO